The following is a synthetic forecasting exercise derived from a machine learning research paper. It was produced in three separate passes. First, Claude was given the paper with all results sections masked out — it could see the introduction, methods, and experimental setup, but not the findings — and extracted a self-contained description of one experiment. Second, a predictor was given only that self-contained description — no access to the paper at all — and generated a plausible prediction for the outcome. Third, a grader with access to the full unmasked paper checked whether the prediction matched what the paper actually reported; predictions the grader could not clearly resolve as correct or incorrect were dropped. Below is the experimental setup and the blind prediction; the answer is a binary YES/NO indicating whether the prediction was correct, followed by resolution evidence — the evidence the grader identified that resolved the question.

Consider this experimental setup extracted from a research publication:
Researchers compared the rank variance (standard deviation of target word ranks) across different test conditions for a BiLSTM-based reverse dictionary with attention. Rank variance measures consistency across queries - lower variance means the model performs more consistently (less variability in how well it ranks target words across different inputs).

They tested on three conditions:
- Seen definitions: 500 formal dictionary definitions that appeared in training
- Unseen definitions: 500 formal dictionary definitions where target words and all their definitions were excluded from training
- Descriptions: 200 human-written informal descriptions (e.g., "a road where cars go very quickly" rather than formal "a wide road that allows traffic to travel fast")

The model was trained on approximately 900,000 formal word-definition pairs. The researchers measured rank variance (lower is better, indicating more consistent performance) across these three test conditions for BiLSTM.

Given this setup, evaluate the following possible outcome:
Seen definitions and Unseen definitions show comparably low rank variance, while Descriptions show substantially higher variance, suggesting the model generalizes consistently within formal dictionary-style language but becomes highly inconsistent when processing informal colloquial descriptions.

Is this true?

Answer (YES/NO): NO